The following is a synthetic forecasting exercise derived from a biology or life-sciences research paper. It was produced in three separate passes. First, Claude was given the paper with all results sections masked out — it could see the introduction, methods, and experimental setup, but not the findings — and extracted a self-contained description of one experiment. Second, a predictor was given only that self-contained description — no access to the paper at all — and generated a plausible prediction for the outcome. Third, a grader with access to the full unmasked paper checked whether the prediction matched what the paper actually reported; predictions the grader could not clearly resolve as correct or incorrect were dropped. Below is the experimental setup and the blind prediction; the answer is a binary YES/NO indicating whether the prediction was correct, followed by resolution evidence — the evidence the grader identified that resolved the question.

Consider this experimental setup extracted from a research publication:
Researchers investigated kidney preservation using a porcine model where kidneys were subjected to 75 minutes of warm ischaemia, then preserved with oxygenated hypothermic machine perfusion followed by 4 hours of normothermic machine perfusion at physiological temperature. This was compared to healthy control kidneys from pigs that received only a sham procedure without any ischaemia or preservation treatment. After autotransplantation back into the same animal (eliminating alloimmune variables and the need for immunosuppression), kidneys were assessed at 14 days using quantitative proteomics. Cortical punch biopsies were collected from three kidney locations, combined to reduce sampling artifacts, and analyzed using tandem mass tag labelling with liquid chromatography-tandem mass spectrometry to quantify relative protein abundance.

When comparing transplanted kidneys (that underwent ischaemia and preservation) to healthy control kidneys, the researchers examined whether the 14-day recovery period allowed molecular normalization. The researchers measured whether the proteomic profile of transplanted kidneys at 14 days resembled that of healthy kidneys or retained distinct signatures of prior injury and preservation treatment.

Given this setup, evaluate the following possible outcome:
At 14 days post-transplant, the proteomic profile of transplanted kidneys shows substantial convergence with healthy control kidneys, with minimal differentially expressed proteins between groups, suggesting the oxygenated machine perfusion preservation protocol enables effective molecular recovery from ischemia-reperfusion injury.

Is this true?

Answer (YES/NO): NO